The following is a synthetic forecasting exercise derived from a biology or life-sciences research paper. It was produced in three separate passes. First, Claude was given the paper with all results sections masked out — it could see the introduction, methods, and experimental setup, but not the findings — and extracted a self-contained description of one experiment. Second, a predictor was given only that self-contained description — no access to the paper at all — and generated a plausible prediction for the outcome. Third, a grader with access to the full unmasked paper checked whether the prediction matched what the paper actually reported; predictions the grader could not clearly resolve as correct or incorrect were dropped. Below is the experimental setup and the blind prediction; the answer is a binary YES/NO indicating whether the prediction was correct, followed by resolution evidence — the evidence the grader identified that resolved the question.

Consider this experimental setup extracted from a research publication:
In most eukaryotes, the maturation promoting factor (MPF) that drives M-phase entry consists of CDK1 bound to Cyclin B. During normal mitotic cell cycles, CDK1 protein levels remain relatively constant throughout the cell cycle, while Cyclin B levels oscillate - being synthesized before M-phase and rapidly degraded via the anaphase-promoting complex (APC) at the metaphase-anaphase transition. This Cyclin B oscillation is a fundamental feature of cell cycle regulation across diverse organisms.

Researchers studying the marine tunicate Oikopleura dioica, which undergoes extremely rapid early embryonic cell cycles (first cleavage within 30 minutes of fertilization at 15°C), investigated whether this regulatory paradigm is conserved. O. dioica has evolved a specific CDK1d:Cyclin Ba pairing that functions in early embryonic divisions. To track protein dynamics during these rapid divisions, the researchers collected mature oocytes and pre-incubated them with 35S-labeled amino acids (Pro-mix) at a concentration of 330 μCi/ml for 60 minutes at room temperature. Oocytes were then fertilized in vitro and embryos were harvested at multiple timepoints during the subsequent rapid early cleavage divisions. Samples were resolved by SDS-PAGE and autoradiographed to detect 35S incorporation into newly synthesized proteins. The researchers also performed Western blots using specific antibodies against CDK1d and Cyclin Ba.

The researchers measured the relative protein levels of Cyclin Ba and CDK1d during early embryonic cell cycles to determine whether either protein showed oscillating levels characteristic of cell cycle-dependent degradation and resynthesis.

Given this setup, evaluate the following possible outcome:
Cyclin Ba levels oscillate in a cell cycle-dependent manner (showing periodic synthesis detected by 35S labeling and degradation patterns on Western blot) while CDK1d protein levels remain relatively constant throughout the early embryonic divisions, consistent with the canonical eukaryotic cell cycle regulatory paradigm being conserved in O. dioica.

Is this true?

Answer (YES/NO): NO